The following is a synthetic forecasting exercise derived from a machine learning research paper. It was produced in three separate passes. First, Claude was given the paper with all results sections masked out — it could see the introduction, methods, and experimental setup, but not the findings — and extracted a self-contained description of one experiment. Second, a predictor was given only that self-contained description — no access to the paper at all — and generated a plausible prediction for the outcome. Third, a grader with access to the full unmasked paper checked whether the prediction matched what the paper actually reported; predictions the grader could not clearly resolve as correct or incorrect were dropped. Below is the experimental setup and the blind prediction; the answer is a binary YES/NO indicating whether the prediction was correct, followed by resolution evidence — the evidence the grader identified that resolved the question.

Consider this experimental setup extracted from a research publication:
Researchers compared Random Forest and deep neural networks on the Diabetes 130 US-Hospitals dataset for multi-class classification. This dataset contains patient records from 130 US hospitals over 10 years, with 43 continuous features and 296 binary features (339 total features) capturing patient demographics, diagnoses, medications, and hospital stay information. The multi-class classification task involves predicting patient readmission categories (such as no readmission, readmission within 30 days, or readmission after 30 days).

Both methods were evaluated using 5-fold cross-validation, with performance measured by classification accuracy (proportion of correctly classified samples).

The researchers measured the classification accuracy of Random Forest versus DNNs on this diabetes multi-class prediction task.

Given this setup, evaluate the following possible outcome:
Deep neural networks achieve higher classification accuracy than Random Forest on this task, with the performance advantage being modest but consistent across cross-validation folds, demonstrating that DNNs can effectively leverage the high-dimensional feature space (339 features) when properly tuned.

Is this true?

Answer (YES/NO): YES